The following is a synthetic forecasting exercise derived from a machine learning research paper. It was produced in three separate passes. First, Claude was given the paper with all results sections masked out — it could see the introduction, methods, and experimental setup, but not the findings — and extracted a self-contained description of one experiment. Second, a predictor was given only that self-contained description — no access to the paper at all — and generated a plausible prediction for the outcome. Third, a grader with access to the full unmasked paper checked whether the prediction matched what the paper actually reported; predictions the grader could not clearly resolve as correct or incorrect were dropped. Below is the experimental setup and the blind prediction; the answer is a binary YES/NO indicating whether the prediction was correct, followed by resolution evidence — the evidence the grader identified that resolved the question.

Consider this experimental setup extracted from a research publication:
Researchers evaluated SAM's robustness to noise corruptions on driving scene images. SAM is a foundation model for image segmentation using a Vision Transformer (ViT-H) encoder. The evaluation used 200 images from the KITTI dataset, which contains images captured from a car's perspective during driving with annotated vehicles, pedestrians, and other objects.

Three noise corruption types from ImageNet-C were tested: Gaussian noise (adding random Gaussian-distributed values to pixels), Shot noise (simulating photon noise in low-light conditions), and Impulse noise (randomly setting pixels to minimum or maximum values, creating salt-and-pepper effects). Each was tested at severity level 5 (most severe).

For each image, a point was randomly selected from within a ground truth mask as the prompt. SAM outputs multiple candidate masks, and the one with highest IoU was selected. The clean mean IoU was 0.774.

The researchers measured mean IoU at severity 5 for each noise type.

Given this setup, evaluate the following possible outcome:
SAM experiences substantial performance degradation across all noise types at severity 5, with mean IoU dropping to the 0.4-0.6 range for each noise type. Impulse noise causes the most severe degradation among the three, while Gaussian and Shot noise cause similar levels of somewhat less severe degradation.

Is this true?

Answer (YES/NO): NO